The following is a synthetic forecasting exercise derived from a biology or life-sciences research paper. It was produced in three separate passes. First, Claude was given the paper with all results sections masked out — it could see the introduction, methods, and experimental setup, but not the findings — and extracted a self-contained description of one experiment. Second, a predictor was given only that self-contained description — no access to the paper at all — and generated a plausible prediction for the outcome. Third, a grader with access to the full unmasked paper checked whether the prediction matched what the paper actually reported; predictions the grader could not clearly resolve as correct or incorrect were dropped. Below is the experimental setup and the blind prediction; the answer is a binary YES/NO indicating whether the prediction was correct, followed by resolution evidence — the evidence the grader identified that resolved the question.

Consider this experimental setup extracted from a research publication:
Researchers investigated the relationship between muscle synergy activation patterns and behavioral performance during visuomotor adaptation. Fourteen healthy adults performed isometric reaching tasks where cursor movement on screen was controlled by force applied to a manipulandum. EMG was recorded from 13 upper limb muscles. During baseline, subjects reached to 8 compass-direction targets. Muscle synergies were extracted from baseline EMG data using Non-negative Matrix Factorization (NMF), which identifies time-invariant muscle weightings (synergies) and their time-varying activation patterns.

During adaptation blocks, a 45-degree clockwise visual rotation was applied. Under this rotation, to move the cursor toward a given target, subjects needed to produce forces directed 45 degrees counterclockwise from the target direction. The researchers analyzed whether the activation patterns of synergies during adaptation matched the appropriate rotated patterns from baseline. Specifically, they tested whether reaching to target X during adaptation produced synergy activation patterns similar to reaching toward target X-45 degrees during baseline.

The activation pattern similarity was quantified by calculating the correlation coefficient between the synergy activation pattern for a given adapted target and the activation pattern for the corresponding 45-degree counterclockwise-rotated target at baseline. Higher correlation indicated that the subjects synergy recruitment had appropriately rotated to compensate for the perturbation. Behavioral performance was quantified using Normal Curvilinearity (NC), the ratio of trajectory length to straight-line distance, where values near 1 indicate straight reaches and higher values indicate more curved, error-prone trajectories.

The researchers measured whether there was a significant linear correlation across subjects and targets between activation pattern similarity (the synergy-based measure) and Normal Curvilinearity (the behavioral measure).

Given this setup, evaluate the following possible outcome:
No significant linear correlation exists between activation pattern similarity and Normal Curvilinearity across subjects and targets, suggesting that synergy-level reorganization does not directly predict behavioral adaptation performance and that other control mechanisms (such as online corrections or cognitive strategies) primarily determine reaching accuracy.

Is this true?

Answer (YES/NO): NO